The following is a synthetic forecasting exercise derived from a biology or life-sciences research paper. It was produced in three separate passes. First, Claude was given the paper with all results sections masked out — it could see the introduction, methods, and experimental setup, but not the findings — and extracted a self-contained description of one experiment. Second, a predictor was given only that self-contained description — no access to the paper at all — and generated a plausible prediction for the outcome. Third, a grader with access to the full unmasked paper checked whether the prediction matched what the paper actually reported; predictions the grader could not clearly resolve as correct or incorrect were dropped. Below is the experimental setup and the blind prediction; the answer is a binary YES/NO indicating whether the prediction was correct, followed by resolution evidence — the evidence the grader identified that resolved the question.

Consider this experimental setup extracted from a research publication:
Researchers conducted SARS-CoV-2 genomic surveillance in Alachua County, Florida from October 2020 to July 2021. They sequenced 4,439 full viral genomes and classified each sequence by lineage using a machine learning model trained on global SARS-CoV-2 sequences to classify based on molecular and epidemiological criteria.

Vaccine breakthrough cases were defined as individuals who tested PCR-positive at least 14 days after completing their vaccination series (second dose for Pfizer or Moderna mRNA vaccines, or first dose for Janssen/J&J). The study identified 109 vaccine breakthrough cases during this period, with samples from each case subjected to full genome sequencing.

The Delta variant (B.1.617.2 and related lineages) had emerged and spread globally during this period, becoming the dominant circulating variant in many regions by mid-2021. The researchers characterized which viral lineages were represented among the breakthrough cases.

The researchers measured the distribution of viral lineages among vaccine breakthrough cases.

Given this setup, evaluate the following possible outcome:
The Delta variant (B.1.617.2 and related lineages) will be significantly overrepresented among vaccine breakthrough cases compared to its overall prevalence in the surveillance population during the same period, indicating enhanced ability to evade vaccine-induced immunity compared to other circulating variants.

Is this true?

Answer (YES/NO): NO